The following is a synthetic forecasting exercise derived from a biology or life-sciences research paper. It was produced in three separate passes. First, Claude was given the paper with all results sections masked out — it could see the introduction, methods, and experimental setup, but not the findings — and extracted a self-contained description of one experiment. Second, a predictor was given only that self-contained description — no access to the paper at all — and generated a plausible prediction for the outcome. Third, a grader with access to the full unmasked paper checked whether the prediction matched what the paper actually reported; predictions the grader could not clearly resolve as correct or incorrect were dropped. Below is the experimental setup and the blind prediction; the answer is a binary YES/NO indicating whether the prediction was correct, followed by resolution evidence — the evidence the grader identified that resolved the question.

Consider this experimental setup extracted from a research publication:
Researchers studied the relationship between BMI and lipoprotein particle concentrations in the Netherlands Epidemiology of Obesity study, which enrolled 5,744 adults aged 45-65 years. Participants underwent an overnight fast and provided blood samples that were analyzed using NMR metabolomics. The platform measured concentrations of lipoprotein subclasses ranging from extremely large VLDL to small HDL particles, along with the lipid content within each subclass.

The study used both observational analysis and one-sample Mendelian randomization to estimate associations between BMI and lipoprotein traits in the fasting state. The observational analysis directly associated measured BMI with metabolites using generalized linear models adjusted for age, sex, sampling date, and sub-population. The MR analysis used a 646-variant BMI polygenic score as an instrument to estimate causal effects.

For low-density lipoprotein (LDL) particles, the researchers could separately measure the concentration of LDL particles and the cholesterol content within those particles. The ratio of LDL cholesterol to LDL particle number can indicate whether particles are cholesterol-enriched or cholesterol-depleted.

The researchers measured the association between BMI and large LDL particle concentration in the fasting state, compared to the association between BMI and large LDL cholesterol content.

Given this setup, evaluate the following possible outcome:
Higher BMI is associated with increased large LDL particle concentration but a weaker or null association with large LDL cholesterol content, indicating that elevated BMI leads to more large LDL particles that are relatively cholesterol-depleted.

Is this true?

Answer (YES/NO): NO